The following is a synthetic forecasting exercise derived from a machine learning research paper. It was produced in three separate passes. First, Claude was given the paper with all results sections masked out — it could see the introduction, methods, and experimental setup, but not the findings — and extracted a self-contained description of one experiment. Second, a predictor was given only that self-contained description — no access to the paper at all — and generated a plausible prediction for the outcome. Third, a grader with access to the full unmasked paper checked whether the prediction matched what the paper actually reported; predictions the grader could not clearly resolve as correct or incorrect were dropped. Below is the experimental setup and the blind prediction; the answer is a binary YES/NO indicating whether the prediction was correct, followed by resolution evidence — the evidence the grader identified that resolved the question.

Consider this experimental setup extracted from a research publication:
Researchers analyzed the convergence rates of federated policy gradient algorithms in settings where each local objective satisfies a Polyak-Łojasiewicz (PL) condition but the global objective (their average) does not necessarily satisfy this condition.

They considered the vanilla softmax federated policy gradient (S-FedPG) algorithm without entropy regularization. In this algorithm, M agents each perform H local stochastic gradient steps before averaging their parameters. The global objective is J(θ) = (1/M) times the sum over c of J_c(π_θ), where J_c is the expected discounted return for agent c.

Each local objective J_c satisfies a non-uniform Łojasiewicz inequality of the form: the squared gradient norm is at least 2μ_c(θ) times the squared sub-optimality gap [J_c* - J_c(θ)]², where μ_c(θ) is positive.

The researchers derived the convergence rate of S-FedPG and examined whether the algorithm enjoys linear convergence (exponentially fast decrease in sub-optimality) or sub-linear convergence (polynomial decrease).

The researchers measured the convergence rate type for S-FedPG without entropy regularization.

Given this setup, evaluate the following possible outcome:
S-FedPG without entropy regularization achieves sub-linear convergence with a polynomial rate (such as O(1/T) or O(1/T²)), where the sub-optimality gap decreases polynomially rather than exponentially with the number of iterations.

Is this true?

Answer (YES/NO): YES